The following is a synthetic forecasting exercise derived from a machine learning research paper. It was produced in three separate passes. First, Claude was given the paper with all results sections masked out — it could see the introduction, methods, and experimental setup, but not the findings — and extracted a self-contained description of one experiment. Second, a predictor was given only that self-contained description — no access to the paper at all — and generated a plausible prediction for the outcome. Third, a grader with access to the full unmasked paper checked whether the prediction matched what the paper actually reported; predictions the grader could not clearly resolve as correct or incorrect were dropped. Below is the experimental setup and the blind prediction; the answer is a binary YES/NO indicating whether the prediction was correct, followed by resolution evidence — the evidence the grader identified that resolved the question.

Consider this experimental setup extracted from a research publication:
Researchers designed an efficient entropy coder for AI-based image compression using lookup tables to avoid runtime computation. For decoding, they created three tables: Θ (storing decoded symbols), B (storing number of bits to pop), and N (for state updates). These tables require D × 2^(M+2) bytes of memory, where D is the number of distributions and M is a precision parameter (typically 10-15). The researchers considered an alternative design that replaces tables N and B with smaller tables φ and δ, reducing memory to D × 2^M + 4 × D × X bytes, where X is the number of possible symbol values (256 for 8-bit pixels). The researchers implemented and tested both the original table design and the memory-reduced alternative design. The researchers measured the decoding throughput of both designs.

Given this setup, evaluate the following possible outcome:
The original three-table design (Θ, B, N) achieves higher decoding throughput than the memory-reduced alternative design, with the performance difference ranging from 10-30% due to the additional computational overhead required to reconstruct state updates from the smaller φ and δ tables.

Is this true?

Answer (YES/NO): NO